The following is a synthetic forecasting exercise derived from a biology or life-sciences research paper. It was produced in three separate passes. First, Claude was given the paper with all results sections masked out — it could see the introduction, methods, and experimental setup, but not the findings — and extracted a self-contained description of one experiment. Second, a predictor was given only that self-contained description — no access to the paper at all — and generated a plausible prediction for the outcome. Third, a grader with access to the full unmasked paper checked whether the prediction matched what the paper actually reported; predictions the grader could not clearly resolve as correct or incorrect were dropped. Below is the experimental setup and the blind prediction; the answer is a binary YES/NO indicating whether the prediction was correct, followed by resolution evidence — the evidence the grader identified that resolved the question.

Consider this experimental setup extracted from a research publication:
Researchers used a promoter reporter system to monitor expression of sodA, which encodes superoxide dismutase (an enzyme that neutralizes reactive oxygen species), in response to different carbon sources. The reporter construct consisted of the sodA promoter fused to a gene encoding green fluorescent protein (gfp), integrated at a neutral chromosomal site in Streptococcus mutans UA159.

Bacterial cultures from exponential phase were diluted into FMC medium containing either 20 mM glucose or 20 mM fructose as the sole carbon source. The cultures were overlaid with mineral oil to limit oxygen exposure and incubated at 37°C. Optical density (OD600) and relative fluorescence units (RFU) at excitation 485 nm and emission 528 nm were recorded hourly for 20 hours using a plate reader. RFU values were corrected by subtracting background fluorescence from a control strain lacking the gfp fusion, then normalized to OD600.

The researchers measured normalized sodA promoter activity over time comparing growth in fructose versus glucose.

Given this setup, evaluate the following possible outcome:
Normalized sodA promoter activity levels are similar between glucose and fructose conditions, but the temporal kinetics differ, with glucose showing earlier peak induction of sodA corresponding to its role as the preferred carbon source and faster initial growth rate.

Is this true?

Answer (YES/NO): NO